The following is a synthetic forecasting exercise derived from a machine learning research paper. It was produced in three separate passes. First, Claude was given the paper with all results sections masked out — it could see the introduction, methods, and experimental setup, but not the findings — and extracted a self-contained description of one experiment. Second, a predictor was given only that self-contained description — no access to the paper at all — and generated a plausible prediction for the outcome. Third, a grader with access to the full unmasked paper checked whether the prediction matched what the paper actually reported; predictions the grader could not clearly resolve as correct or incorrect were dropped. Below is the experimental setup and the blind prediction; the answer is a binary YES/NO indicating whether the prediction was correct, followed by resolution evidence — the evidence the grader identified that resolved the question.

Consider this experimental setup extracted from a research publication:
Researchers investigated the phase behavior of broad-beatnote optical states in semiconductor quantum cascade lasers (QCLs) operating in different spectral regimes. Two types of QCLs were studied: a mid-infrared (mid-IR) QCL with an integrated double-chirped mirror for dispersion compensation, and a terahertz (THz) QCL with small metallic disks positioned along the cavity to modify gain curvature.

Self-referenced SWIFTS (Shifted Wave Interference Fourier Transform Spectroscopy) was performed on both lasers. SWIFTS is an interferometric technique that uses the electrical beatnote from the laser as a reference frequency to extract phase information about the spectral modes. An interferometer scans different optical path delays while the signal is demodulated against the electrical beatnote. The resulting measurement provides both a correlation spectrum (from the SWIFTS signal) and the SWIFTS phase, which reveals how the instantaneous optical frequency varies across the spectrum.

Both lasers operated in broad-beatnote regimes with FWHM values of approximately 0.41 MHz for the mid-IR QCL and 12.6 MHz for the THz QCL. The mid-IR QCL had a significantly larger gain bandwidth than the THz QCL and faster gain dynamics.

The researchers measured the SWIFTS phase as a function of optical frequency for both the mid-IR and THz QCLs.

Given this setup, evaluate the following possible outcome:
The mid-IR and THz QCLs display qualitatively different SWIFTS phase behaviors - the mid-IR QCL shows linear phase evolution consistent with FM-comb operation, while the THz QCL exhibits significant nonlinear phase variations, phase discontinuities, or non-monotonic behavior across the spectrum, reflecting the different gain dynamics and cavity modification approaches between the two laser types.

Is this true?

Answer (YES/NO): YES